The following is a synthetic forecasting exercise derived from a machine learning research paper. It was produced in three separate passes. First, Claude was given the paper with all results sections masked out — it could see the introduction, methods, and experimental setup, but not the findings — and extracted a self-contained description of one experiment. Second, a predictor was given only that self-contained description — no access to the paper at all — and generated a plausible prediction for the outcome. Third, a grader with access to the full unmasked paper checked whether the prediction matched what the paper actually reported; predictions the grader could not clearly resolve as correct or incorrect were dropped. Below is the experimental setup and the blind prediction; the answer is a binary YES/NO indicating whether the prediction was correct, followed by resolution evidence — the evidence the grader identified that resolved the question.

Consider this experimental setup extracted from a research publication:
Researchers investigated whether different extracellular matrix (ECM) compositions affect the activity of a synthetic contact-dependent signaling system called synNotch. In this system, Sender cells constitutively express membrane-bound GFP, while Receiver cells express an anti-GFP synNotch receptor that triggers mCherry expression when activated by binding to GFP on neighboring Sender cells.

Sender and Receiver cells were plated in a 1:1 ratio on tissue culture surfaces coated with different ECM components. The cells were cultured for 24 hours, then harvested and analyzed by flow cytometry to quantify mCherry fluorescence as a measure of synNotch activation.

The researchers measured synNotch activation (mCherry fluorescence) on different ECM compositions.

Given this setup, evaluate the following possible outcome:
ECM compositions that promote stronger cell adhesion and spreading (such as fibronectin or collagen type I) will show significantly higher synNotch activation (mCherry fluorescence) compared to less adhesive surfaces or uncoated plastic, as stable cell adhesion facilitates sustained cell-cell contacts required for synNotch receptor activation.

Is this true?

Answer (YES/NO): NO